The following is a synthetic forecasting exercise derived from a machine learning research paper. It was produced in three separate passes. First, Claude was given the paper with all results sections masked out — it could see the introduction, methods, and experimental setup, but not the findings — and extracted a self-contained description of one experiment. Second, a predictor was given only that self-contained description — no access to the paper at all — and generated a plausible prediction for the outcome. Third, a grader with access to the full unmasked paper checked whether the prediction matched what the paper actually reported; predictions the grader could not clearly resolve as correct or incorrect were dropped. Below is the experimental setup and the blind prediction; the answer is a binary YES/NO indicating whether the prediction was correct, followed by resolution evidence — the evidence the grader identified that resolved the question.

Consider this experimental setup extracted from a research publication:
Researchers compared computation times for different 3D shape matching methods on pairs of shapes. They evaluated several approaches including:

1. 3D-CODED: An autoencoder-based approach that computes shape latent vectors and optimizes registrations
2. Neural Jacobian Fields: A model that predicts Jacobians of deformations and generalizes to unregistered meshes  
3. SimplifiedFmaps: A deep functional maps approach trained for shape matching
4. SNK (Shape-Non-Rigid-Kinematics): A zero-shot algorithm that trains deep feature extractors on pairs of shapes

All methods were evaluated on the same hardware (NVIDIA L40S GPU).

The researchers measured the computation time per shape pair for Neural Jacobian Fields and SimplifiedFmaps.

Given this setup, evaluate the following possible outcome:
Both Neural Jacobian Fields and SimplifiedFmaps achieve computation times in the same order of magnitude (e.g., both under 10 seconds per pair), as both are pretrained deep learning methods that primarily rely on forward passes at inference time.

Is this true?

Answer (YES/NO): YES